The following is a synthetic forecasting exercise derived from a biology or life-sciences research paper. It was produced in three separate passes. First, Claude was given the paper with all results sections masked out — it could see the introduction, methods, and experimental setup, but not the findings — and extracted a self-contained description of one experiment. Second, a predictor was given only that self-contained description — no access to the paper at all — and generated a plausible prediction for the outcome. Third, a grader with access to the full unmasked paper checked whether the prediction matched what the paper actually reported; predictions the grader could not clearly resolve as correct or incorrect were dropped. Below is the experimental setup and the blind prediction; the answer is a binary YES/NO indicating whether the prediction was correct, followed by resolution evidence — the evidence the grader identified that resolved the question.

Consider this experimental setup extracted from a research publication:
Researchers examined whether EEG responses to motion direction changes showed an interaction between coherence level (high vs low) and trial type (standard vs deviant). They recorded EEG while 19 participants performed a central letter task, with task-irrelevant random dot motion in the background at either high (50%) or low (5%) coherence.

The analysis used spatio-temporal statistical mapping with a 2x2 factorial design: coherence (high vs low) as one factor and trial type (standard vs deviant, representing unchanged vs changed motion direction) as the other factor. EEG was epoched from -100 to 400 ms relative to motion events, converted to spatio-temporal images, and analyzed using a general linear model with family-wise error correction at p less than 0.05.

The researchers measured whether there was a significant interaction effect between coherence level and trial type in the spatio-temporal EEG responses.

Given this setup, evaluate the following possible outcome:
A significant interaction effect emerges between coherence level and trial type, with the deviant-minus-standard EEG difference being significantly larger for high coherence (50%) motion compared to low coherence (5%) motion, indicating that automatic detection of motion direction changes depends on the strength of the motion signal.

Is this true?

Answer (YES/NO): NO